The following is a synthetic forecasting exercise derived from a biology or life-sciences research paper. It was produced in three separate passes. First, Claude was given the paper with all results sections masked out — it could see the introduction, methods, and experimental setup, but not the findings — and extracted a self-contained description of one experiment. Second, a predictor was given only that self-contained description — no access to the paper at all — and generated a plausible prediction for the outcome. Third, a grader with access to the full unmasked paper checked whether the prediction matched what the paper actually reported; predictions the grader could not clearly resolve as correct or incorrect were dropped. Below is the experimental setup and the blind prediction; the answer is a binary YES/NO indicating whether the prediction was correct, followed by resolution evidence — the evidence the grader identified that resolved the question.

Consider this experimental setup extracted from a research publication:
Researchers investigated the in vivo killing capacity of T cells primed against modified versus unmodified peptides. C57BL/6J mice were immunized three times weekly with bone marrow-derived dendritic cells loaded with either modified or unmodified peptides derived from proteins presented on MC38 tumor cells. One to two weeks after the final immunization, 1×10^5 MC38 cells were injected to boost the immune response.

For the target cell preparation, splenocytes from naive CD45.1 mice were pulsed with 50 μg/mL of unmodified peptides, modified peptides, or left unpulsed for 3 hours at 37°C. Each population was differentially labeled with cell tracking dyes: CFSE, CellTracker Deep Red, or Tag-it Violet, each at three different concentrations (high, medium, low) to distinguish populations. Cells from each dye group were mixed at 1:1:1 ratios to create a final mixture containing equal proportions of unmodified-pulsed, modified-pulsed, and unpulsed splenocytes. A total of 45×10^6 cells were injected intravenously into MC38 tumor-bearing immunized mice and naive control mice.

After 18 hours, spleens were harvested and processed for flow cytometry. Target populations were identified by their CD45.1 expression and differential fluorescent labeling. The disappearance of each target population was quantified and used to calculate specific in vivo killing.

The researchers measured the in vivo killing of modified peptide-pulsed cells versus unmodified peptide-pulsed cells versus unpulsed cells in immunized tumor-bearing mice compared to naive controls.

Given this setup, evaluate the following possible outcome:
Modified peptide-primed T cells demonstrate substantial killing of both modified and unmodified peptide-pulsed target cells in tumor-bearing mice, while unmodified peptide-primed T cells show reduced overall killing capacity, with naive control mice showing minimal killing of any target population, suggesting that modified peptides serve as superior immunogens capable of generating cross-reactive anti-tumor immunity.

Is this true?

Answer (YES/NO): NO